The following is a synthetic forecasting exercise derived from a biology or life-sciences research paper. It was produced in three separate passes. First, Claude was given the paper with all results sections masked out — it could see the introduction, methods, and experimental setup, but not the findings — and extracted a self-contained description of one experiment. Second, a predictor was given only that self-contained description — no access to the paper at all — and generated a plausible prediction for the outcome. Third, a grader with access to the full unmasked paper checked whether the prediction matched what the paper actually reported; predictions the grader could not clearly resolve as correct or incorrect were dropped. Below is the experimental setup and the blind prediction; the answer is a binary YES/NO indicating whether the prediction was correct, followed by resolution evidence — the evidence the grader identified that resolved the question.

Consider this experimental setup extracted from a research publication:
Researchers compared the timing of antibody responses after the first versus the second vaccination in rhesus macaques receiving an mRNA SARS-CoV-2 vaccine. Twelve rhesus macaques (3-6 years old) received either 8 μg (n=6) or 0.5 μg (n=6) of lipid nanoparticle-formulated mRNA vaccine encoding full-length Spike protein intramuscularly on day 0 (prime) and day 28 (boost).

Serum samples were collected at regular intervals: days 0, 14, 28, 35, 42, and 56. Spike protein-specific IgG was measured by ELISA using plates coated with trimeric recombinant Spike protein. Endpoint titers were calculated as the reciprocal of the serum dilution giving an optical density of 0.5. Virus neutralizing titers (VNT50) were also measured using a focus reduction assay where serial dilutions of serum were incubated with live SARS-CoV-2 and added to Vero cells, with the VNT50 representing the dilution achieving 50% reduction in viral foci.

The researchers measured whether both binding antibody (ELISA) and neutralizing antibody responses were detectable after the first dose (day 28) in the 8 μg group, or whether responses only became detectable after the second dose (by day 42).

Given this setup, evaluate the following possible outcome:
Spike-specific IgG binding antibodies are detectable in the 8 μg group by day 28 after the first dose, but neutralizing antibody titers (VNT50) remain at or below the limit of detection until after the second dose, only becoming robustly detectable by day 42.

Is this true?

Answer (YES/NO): YES